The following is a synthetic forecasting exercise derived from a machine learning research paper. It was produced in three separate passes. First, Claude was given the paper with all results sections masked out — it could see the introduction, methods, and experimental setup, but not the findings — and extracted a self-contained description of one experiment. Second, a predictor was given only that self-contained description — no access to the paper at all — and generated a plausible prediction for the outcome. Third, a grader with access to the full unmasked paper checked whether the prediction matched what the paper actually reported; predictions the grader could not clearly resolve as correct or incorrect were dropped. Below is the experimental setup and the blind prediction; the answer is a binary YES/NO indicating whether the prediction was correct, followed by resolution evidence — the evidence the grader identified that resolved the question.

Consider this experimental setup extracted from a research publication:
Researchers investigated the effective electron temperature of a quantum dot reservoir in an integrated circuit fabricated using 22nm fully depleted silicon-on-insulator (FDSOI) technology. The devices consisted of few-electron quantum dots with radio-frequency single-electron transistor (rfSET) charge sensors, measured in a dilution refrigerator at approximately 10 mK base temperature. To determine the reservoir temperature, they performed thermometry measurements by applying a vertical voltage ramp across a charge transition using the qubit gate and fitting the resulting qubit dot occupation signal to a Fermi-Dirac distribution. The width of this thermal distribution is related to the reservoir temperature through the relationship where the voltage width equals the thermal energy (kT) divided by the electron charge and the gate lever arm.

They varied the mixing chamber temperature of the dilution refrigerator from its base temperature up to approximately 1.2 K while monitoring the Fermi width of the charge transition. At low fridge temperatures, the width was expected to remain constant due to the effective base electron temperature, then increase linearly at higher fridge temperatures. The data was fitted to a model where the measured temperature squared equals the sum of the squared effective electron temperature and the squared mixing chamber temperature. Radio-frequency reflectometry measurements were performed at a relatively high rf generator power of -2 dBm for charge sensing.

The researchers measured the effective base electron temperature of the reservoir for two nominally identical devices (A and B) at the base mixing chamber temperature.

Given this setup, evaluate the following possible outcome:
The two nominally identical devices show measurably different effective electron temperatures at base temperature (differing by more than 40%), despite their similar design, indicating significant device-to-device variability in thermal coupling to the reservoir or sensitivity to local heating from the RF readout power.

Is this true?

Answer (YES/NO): NO